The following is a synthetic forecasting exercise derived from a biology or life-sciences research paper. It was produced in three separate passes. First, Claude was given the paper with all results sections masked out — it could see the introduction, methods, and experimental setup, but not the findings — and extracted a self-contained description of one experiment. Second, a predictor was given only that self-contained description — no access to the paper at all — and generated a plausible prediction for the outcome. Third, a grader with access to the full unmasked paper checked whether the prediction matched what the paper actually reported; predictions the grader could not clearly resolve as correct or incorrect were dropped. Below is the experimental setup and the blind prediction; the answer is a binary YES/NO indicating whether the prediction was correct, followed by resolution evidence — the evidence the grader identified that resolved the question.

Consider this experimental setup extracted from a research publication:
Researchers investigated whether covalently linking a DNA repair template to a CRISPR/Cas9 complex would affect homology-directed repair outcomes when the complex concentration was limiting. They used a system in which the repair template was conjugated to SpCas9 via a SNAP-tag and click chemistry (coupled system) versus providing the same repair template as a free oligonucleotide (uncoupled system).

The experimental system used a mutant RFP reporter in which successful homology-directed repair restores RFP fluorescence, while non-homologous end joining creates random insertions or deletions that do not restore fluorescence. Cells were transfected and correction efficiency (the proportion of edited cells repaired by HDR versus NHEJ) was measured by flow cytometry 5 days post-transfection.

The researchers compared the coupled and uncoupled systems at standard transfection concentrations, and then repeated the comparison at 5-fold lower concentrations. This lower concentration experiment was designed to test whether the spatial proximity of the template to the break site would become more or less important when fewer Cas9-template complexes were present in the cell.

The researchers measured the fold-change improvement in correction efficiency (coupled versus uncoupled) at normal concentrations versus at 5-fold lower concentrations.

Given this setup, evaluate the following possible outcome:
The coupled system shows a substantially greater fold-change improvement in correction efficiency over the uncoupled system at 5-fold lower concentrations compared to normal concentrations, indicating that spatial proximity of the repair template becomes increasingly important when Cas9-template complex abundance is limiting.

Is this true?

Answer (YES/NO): YES